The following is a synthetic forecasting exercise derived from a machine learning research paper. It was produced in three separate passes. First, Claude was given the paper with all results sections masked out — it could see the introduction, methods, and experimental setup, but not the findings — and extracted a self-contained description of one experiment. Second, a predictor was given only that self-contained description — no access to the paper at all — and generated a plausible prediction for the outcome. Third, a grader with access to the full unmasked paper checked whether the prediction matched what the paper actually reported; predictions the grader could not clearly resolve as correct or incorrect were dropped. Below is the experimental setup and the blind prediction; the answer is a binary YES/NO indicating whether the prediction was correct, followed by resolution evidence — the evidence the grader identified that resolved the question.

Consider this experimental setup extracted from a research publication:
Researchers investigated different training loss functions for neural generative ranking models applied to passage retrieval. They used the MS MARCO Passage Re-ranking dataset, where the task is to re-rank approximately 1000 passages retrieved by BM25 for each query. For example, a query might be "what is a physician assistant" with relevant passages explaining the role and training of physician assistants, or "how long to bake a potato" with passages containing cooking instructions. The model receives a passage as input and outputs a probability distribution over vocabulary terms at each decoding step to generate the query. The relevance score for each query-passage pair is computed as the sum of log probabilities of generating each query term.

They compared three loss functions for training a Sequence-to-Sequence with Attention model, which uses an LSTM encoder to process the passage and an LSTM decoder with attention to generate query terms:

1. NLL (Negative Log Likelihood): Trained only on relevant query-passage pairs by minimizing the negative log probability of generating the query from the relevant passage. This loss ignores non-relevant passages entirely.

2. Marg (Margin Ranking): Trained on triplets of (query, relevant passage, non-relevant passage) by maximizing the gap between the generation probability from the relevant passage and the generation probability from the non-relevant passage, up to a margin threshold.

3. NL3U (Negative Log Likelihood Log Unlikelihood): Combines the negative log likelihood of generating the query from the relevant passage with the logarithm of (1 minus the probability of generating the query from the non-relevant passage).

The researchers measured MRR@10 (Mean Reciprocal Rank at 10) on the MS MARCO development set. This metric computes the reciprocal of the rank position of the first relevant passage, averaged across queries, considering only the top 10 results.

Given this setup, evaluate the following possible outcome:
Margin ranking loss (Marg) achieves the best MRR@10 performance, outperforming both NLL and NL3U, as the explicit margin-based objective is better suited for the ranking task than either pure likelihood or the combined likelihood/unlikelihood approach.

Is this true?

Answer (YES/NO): NO